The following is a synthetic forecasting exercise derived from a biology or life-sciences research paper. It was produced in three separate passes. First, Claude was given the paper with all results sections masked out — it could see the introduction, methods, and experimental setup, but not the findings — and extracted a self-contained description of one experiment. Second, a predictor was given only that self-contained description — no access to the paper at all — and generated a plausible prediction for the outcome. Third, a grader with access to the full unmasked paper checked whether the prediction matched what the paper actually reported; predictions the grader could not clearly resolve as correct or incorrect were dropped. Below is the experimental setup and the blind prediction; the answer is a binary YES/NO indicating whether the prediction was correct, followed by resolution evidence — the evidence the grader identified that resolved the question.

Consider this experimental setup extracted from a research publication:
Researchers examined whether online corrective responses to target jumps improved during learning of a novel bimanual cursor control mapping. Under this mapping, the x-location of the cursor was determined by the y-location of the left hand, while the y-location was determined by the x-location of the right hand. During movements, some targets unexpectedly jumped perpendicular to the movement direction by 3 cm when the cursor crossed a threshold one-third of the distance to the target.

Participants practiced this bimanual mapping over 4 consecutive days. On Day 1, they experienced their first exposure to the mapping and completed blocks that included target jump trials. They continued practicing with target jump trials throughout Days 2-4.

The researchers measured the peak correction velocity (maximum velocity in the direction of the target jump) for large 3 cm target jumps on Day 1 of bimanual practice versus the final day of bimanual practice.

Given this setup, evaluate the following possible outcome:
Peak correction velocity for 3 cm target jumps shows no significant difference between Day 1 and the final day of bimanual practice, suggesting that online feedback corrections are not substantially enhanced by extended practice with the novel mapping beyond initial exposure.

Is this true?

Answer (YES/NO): NO